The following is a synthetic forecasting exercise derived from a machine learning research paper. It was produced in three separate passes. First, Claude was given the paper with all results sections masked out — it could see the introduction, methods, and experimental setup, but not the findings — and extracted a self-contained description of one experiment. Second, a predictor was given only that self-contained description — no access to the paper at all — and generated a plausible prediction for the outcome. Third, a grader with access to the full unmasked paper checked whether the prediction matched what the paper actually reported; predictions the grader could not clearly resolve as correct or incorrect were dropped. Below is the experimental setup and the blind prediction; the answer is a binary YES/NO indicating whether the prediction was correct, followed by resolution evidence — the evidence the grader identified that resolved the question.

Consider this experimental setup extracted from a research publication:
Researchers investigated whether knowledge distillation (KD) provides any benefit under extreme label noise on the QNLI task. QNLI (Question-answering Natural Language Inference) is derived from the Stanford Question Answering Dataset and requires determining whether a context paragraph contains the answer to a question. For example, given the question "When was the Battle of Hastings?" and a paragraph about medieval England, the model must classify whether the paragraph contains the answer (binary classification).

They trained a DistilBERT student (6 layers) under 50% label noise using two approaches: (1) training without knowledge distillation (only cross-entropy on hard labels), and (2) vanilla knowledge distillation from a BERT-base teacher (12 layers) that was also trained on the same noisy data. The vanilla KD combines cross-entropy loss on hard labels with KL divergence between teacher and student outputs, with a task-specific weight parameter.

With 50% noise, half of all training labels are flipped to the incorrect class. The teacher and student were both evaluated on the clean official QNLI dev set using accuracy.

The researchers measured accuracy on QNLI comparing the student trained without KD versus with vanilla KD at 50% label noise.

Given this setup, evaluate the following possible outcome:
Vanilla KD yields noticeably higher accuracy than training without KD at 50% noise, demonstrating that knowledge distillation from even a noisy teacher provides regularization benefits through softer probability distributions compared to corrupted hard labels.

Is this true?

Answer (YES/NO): YES